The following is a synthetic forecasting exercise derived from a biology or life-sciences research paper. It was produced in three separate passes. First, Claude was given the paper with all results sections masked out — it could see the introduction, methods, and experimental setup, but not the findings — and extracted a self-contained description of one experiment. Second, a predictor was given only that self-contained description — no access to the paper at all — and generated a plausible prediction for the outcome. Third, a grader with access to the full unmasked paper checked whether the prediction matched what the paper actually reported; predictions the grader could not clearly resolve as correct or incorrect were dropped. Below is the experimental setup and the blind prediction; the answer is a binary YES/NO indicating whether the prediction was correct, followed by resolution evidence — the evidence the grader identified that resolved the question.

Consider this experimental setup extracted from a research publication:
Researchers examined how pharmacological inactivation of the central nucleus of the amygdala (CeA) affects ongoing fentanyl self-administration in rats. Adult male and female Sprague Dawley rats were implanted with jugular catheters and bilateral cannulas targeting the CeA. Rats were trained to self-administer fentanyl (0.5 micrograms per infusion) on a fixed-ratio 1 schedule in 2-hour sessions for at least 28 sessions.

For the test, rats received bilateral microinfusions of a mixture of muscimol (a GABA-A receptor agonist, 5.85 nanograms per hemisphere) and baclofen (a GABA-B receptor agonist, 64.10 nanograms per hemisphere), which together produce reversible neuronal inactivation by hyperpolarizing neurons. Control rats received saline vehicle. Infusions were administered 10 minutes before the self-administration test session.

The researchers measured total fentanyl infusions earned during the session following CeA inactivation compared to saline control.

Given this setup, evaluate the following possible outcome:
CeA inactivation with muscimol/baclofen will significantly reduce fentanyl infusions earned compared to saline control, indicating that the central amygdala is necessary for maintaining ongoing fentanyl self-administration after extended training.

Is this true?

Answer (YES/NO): YES